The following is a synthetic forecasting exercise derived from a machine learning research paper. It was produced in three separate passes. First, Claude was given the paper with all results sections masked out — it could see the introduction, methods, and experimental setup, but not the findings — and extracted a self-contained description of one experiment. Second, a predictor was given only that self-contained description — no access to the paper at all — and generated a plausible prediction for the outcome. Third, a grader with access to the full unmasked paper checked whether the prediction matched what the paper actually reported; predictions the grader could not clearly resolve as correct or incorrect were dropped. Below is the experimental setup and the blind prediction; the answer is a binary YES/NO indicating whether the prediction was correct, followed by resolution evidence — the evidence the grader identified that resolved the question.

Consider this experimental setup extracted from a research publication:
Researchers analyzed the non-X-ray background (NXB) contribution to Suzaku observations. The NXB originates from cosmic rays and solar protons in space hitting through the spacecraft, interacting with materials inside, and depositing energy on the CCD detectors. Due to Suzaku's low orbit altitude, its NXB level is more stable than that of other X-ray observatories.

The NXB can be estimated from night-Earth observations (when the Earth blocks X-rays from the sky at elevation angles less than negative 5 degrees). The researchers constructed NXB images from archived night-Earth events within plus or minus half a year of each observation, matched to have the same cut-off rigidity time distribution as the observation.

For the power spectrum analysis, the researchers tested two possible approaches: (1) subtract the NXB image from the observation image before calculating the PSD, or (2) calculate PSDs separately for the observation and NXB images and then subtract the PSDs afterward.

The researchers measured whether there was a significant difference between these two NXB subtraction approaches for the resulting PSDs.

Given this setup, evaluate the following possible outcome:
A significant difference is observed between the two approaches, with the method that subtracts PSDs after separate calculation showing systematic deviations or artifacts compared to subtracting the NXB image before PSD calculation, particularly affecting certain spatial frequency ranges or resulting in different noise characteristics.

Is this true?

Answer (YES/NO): NO